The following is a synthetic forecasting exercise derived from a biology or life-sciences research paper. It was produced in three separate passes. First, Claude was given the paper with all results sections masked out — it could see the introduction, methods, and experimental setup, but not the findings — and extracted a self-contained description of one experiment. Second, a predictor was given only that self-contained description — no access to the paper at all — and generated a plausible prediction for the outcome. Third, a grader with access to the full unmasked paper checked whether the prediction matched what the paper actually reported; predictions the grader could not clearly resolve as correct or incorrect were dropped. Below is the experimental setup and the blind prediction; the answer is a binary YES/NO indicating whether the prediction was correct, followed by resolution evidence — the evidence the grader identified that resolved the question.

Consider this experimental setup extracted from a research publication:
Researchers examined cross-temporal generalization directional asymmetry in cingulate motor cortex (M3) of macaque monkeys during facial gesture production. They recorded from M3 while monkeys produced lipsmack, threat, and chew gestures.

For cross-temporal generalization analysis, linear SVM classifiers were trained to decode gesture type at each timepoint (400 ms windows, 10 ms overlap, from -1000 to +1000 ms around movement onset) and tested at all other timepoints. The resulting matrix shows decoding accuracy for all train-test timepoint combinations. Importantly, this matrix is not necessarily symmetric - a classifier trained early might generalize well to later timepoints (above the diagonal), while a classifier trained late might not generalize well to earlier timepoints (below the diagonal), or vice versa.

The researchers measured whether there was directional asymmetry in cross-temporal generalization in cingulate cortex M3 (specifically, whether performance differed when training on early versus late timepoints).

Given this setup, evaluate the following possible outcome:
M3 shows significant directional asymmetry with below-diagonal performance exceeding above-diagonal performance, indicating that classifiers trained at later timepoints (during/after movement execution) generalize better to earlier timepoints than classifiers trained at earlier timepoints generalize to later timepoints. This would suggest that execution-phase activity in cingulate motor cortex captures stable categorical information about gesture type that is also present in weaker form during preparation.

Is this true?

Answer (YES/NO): NO